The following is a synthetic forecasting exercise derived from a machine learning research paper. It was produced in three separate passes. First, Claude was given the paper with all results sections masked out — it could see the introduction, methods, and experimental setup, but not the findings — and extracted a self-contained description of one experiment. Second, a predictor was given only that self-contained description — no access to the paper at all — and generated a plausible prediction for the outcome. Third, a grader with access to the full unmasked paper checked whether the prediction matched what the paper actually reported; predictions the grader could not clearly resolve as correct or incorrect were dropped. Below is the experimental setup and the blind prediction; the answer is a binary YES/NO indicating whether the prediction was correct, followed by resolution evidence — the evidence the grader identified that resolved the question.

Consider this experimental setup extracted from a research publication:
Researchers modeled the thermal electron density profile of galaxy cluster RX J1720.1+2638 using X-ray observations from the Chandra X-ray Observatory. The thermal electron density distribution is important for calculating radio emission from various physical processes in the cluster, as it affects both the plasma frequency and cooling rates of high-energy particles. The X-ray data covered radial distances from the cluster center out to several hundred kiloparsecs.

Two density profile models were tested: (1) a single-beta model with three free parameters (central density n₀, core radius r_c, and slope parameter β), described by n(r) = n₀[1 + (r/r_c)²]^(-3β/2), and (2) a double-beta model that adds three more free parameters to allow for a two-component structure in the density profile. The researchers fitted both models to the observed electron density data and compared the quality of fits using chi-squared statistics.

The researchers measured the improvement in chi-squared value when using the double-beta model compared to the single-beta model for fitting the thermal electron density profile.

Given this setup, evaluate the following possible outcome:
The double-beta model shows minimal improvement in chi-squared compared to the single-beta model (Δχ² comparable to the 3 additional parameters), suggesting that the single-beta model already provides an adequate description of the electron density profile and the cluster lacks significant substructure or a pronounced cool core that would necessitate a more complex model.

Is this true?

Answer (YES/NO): NO